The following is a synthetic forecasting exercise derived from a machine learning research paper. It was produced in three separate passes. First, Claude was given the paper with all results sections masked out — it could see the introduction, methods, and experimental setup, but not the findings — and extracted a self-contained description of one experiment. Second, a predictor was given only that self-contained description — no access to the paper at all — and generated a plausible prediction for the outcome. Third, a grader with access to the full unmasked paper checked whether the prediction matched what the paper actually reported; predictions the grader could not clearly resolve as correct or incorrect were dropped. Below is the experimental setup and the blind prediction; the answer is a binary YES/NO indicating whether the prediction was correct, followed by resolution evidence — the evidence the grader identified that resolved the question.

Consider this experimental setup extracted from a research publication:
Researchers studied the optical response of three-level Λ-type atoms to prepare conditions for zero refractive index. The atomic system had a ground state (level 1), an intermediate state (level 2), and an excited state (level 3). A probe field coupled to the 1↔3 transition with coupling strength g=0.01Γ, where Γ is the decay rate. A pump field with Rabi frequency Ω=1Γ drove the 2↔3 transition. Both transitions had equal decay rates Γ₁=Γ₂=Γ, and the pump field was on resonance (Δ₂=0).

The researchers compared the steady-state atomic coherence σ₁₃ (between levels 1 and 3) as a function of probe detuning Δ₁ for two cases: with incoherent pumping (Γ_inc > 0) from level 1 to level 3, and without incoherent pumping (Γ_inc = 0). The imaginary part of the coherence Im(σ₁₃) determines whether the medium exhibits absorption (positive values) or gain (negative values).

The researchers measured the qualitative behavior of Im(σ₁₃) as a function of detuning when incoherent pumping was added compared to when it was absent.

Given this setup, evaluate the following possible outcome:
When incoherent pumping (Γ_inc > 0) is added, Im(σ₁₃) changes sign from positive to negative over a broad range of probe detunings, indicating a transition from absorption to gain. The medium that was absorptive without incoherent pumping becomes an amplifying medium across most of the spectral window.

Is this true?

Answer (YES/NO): NO